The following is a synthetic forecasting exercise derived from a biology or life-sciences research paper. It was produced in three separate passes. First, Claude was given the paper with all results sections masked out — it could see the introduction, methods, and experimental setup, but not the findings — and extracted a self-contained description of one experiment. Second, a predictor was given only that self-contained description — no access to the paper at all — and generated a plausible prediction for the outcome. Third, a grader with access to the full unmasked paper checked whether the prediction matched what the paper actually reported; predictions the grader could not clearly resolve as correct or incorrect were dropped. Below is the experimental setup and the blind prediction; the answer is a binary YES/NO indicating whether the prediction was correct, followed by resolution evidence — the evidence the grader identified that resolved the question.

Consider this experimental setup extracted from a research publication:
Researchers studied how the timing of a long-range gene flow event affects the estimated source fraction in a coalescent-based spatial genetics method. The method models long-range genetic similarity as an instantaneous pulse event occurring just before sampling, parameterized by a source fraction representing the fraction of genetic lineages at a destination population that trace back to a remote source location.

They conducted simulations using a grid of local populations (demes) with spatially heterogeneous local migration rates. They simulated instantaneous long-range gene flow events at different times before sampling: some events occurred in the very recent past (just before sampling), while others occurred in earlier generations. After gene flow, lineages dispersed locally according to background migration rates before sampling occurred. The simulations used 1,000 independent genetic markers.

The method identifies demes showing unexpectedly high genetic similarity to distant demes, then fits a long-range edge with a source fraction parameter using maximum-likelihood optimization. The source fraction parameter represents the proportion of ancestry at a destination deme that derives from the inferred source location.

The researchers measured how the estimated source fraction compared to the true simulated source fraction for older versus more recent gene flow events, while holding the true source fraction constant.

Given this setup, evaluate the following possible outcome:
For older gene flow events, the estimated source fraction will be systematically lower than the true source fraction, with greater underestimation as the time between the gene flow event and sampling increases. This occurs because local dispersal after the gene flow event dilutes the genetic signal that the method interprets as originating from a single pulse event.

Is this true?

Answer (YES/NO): YES